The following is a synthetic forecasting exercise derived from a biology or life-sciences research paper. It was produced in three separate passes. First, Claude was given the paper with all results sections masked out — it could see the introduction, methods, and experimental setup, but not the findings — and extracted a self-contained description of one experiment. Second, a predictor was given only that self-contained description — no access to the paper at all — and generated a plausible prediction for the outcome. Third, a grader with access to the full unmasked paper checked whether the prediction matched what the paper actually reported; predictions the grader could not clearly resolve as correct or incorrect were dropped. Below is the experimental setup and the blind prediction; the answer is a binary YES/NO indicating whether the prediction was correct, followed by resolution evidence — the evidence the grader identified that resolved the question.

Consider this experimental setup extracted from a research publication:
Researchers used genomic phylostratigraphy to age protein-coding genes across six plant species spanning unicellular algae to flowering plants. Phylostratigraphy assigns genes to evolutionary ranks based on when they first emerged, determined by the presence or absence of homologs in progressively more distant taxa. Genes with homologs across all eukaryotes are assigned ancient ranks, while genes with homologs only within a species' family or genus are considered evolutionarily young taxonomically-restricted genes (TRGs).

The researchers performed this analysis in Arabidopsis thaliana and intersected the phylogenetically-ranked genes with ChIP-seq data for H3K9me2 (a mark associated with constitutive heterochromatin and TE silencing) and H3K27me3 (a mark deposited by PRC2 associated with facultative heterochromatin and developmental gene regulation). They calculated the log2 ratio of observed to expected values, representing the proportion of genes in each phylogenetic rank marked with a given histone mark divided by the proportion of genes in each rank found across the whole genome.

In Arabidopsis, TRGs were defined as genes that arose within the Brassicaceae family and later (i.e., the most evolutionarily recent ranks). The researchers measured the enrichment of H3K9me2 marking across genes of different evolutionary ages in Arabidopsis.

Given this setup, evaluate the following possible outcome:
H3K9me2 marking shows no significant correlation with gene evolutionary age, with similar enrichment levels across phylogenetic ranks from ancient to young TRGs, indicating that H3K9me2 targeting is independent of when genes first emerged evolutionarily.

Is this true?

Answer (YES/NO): NO